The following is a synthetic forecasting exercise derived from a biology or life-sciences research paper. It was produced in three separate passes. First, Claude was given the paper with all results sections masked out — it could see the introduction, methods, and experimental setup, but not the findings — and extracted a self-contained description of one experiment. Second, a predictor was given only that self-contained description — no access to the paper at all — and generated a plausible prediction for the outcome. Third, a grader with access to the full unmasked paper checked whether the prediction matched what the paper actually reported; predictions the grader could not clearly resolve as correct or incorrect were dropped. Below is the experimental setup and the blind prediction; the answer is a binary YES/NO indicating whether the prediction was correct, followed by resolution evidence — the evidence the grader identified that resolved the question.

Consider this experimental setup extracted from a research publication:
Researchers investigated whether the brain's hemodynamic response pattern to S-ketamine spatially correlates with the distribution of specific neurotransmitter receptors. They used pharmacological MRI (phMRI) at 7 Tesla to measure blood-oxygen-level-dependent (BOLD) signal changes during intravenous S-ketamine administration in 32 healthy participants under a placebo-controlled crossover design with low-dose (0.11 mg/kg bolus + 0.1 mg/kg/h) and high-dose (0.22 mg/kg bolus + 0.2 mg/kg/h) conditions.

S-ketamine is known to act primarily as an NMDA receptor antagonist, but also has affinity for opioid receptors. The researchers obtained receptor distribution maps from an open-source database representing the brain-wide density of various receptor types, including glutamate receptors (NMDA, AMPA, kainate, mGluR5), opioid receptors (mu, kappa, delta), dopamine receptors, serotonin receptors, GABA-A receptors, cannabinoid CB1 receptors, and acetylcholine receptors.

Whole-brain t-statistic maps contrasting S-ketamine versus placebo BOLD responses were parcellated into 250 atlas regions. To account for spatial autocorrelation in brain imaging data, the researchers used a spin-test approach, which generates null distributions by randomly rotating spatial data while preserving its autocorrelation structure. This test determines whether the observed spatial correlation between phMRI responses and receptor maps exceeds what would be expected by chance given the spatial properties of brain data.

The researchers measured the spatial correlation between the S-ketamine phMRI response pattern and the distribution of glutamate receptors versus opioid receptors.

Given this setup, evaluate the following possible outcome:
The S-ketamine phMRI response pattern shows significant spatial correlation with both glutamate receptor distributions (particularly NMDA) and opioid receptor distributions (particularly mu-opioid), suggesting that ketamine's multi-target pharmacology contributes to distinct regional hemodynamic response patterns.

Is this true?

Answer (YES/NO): NO